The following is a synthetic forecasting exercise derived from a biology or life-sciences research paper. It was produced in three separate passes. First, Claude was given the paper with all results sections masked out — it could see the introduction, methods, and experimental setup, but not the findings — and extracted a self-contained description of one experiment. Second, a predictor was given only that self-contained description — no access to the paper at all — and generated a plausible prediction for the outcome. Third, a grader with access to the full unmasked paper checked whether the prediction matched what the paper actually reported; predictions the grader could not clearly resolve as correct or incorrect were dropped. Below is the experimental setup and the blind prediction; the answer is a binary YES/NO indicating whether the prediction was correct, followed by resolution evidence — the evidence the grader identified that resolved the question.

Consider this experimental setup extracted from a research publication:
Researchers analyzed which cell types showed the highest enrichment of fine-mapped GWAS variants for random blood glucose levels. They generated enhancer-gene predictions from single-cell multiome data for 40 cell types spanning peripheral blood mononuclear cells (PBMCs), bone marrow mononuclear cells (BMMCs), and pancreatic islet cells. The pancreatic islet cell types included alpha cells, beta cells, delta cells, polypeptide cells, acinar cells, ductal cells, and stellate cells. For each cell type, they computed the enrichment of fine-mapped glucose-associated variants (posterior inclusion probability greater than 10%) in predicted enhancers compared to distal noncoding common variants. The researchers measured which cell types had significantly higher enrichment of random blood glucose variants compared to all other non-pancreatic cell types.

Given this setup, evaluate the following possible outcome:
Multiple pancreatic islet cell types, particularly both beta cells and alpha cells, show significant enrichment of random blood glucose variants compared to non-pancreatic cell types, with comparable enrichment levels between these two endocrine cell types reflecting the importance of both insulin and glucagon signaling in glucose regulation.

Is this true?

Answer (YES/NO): NO